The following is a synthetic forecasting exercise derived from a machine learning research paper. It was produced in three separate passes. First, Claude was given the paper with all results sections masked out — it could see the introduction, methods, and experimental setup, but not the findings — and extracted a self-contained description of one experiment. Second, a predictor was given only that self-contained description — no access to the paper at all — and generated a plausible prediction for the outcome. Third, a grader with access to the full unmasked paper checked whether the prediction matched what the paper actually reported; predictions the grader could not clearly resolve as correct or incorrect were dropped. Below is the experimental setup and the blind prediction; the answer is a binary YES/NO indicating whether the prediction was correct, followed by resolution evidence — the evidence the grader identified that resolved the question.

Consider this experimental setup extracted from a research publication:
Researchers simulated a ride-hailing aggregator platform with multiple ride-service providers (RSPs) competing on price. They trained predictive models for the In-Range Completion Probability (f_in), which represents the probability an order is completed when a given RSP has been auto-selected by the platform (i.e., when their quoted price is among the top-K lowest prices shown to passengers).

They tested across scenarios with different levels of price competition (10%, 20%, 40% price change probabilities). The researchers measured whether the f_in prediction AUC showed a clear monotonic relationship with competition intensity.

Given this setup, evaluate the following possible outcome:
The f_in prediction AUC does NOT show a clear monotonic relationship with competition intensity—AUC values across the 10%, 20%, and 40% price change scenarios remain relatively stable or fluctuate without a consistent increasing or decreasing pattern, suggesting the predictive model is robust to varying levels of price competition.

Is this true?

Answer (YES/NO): YES